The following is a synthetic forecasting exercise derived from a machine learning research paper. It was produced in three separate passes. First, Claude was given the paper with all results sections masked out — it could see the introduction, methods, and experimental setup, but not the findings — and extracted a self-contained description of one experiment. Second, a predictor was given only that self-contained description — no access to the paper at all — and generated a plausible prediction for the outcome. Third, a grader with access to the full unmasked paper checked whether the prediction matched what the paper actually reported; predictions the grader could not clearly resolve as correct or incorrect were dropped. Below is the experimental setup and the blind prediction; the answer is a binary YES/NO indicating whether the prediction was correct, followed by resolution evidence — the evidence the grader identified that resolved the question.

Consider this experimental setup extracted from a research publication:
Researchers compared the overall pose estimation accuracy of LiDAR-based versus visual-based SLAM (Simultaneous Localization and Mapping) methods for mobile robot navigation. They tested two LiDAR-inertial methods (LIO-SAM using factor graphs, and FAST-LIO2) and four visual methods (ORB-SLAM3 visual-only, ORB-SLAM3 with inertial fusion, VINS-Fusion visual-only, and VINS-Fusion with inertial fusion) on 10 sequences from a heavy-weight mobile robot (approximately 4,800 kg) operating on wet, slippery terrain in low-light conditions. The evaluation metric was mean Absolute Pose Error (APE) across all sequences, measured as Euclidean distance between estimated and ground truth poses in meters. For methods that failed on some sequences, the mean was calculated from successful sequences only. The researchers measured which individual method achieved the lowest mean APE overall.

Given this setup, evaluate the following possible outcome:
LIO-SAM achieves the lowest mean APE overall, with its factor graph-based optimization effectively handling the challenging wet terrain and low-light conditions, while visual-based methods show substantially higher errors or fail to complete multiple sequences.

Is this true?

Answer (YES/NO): NO